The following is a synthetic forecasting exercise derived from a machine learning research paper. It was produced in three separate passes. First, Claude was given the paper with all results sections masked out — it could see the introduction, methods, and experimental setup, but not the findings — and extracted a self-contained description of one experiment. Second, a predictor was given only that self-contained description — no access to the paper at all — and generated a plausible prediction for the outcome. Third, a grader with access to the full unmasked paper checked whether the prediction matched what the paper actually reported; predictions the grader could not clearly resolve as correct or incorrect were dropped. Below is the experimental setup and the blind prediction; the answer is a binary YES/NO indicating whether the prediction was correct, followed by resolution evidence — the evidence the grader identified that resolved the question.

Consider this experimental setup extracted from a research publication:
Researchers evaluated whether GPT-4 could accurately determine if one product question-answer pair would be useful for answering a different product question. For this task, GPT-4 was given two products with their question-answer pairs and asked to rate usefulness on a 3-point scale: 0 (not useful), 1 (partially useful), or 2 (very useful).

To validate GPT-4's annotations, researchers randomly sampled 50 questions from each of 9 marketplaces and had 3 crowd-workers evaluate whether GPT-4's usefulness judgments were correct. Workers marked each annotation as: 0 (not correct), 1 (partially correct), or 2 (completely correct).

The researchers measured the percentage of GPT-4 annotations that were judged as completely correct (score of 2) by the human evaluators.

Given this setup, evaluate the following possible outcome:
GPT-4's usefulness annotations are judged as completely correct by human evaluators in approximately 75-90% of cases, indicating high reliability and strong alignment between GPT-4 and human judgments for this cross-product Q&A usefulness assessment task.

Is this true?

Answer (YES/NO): NO